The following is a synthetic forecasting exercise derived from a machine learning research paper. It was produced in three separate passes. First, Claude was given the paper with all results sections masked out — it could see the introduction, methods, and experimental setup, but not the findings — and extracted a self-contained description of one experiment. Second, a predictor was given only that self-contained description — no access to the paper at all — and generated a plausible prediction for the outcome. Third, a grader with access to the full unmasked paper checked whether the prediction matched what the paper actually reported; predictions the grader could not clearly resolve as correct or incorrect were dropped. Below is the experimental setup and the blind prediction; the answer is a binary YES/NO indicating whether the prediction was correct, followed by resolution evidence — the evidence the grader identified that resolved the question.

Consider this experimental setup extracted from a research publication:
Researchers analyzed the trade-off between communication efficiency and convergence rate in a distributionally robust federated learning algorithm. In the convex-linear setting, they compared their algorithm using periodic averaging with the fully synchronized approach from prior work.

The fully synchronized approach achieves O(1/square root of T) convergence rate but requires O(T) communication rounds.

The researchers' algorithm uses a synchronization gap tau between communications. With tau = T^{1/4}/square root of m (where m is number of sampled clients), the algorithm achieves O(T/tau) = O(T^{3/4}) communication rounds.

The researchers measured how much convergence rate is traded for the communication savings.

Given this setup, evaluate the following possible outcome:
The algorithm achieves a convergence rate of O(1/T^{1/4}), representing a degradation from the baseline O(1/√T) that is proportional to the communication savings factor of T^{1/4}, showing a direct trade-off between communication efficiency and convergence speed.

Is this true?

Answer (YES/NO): NO